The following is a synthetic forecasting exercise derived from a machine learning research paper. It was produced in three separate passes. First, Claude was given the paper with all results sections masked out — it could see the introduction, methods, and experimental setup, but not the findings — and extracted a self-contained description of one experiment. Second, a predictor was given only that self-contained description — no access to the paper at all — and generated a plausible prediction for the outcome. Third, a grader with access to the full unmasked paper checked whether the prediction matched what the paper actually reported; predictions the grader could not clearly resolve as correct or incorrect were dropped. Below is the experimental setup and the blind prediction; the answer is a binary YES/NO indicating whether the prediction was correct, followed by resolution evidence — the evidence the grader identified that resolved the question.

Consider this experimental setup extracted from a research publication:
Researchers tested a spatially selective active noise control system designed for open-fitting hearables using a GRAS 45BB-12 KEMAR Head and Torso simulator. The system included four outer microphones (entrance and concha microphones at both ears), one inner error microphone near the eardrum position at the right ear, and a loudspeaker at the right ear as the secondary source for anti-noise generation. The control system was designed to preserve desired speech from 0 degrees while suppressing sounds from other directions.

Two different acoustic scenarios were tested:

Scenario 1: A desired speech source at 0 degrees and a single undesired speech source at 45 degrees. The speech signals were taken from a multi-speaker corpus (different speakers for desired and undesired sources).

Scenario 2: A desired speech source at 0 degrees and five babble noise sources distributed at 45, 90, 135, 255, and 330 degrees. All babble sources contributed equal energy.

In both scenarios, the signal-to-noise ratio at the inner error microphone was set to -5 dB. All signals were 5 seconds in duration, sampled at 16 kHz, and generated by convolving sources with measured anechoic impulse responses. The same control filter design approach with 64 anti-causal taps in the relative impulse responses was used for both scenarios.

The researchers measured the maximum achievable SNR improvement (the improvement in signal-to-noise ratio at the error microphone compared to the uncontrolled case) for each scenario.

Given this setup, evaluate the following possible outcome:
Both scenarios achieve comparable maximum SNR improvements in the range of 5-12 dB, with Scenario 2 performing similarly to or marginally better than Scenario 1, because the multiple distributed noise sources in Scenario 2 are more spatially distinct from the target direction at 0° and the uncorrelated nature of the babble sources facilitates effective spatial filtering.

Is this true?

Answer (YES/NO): NO